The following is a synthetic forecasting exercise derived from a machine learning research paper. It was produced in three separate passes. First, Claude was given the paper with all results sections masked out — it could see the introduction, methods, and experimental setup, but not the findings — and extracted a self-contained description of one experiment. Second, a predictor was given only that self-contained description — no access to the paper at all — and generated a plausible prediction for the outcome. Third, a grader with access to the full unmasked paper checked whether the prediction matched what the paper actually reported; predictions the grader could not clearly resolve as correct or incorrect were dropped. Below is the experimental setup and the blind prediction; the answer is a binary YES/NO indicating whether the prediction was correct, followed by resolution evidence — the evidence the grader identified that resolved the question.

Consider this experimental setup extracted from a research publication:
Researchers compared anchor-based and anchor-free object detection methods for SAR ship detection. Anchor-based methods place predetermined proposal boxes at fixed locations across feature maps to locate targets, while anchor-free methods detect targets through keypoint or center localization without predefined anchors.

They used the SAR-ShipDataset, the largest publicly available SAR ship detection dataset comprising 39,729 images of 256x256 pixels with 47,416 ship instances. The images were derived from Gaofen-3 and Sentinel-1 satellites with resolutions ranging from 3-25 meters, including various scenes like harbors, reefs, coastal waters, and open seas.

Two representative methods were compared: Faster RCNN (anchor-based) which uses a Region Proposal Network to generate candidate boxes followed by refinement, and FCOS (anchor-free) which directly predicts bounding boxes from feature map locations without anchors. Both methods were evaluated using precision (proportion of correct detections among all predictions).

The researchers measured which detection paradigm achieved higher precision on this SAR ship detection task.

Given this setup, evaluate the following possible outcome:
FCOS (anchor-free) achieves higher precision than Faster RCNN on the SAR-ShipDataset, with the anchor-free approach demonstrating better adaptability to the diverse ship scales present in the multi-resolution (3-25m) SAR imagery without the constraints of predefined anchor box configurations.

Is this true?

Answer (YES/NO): YES